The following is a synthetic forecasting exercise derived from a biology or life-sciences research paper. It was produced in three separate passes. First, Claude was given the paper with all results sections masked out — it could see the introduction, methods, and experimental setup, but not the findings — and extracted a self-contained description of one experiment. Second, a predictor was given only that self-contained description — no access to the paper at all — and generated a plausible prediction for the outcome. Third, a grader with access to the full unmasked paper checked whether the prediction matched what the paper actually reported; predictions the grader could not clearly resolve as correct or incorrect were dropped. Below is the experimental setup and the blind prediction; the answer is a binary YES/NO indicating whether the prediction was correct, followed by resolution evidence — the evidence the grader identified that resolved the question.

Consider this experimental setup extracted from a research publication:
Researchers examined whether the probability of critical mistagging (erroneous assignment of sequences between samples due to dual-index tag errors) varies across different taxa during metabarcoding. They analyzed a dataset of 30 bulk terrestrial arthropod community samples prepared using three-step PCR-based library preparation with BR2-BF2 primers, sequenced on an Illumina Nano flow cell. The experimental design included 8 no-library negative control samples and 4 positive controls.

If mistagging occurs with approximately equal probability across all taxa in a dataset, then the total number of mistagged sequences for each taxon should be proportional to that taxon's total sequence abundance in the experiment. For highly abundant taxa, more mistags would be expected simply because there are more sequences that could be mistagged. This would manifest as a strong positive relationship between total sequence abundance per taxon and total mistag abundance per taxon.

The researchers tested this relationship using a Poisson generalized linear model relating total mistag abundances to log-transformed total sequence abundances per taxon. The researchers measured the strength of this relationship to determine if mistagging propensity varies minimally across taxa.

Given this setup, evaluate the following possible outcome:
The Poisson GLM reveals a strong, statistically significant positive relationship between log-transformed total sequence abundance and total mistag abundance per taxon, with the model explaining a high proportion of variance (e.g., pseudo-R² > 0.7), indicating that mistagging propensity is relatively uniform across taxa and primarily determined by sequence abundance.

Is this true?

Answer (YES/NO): YES